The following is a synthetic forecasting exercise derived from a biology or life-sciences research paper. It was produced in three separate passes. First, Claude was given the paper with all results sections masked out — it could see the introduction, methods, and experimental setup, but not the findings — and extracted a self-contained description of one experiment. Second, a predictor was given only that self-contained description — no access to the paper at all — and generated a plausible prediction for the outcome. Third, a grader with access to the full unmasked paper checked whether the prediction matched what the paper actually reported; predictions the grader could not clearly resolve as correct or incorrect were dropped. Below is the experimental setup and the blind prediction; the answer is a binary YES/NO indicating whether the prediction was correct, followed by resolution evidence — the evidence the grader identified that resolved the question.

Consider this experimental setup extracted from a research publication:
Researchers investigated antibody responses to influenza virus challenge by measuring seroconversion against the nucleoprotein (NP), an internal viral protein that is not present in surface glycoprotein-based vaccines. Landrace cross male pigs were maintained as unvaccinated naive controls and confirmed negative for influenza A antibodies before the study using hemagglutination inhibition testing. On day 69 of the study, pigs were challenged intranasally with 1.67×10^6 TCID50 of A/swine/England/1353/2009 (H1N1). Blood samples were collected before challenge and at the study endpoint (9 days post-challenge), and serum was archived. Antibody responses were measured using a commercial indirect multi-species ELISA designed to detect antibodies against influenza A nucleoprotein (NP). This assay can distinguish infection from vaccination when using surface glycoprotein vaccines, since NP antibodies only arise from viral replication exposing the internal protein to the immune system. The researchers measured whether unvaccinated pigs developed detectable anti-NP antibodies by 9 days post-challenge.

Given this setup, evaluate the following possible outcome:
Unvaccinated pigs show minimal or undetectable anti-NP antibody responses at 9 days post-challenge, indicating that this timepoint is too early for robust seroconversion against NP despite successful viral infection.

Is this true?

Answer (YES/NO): NO